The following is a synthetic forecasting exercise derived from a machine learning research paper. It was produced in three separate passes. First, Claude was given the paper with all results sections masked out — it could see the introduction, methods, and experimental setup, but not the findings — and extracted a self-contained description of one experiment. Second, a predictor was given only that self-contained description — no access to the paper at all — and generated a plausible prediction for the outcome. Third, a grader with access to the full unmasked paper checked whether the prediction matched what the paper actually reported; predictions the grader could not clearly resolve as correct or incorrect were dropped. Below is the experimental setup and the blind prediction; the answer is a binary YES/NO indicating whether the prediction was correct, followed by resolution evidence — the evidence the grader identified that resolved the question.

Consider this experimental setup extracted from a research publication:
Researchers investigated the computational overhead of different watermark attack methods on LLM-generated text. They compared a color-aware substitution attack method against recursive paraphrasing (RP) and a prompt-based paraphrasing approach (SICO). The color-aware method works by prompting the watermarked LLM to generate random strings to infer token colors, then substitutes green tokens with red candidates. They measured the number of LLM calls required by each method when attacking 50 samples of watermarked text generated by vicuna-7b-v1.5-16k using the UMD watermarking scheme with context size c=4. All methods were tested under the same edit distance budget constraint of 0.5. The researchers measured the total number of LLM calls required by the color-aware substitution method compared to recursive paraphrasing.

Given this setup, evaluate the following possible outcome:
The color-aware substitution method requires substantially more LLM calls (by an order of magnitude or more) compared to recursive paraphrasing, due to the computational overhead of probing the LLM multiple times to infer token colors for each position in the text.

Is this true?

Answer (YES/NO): YES